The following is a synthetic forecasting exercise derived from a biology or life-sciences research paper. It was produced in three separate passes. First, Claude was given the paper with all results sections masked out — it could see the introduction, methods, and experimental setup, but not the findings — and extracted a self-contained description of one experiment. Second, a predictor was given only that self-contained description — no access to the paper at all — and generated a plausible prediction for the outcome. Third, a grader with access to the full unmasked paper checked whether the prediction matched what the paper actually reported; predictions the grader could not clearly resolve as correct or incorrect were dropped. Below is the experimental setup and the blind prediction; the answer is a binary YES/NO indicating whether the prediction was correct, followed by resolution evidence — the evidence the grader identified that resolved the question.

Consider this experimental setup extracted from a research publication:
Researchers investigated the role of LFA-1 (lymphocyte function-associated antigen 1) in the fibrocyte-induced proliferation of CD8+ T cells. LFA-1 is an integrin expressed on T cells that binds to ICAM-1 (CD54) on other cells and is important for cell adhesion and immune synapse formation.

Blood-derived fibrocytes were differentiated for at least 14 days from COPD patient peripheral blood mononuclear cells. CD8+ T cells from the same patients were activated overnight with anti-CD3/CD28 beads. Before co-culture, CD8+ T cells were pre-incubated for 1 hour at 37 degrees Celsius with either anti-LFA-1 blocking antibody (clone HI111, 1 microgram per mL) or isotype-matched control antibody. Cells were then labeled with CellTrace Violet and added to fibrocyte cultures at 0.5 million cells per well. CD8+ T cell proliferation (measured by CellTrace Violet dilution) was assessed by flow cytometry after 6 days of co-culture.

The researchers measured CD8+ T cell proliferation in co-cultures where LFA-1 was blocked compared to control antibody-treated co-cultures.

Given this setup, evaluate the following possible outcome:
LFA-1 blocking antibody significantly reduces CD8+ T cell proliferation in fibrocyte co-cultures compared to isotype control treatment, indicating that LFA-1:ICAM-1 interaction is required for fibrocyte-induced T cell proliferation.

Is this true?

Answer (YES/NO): NO